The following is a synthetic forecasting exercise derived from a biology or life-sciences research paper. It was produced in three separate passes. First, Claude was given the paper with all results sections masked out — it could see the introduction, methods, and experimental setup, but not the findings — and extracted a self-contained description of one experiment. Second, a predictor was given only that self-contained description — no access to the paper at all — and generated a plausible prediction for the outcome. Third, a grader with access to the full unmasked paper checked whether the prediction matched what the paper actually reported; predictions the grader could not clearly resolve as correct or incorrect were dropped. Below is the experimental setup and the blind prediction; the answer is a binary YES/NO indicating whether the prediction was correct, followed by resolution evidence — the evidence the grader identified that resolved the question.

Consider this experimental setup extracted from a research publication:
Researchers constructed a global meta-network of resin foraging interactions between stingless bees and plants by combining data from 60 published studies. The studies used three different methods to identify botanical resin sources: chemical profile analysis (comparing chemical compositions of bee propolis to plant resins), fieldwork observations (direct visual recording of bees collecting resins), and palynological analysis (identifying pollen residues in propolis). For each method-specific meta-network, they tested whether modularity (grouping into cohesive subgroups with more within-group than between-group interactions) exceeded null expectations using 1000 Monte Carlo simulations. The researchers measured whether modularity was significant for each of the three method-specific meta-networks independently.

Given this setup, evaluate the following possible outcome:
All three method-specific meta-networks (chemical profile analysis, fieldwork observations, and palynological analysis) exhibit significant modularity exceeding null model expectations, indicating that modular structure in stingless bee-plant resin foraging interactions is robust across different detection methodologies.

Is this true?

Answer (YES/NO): NO